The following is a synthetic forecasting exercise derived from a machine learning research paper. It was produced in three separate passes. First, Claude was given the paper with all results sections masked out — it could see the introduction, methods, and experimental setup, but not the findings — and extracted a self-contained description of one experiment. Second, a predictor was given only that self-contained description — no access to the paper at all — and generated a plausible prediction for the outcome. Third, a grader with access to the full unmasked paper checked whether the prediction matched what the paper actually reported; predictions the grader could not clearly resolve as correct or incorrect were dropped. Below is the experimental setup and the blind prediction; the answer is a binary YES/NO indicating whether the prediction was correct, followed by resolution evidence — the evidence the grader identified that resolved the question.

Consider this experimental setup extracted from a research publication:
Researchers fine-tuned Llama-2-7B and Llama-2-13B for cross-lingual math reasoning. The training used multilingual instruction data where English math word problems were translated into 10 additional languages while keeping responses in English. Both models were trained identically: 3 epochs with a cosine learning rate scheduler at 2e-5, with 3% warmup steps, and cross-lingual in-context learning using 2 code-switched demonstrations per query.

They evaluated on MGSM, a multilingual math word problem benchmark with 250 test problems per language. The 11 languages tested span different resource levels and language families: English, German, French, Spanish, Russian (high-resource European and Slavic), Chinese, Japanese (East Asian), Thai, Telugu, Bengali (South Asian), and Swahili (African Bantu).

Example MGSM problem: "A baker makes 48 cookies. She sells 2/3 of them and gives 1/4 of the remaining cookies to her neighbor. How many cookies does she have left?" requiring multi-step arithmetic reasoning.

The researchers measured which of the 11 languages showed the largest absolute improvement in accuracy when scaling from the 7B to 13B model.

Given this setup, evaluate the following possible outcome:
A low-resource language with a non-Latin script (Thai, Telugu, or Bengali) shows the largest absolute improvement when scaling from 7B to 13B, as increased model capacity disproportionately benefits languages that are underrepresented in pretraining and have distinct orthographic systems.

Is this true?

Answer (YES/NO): YES